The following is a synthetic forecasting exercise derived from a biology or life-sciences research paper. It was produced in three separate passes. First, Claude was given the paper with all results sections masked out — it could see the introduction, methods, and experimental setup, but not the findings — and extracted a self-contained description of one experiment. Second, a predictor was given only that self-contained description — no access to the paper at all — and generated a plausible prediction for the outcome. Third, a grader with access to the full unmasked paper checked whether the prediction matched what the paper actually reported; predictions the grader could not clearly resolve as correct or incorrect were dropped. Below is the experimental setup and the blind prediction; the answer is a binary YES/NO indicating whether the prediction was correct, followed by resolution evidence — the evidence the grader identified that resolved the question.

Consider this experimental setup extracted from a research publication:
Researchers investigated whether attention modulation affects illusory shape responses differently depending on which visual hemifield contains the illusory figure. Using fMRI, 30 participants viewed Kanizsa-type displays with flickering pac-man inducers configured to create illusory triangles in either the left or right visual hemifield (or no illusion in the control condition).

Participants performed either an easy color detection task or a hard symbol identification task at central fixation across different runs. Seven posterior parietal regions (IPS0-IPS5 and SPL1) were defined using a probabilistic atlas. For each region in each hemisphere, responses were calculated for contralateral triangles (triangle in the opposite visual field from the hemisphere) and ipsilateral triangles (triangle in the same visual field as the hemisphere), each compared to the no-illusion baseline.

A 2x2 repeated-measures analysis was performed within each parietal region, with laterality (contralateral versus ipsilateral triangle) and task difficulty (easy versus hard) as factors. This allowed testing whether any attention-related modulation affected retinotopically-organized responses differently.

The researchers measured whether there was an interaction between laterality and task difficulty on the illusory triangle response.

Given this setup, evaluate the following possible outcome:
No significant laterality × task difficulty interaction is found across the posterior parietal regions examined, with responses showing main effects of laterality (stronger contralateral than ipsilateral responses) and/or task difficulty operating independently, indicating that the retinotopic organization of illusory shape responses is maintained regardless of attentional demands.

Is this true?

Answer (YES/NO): YES